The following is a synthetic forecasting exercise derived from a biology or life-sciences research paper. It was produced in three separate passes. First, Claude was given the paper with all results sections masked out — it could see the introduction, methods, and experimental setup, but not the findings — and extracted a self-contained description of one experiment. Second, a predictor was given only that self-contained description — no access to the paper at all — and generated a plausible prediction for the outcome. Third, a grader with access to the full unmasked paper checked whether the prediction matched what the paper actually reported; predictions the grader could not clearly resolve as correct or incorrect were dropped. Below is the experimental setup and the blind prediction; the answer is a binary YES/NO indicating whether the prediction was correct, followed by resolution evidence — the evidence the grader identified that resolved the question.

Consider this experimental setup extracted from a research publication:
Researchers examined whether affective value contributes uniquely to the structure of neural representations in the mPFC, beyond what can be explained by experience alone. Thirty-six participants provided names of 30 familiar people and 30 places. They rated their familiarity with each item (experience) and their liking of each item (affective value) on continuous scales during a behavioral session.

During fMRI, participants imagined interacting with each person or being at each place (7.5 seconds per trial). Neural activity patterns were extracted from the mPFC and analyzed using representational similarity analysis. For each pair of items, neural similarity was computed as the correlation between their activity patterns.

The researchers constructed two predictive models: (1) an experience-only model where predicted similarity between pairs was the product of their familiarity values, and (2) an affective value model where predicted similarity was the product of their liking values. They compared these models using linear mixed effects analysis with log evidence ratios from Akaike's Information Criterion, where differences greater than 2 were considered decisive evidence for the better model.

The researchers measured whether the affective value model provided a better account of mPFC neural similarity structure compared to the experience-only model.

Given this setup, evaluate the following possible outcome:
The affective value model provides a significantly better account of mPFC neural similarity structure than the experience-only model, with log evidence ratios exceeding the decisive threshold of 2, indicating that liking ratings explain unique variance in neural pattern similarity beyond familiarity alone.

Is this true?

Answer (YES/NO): YES